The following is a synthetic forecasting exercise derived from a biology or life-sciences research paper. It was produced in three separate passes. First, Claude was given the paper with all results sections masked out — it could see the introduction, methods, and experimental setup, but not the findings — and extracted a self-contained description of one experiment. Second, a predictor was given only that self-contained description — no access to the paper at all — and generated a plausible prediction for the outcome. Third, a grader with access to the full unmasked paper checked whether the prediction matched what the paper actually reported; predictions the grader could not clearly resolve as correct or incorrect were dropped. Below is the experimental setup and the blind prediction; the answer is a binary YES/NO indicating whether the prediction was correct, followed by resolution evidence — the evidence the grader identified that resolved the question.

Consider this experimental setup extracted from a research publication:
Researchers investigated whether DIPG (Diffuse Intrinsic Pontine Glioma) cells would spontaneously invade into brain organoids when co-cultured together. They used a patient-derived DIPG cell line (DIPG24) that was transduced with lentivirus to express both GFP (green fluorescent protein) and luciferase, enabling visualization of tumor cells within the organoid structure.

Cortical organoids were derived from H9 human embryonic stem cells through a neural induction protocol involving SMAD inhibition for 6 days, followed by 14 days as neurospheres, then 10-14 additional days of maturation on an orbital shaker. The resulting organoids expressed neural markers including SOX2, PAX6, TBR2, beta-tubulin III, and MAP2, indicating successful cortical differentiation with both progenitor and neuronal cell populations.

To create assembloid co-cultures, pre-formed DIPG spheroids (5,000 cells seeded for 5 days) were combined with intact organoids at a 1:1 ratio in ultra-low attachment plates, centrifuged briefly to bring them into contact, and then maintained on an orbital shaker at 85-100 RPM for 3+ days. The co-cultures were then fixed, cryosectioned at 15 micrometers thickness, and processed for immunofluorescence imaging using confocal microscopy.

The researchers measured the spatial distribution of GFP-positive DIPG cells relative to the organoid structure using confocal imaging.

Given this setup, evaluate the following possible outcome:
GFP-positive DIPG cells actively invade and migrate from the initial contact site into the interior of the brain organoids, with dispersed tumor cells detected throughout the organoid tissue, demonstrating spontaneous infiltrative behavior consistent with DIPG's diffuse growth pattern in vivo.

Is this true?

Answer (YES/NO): YES